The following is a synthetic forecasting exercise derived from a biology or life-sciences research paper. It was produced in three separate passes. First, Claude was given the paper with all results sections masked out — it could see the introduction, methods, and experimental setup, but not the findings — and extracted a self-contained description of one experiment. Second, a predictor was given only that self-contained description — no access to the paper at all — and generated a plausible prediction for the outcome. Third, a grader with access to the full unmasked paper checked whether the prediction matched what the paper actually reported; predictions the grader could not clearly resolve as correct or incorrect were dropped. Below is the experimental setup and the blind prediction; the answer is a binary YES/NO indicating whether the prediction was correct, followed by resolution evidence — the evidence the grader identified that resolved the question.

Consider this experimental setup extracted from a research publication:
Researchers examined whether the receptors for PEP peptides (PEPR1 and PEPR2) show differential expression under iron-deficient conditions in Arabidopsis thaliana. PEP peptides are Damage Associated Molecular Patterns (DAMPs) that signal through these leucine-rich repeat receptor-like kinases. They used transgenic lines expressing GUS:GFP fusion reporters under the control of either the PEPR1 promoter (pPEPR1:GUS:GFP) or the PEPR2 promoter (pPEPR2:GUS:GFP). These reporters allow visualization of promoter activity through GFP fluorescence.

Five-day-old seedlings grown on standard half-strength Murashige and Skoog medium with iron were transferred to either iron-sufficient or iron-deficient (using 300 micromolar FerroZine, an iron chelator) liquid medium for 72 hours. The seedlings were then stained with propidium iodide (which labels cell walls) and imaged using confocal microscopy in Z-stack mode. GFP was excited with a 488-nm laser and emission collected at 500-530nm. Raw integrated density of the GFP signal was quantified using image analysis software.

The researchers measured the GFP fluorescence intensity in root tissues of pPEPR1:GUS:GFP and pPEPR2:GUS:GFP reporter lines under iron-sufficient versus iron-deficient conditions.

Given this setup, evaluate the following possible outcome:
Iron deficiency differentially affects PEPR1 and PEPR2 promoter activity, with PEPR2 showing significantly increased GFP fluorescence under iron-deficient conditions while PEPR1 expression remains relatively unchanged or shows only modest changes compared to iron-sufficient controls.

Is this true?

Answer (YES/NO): NO